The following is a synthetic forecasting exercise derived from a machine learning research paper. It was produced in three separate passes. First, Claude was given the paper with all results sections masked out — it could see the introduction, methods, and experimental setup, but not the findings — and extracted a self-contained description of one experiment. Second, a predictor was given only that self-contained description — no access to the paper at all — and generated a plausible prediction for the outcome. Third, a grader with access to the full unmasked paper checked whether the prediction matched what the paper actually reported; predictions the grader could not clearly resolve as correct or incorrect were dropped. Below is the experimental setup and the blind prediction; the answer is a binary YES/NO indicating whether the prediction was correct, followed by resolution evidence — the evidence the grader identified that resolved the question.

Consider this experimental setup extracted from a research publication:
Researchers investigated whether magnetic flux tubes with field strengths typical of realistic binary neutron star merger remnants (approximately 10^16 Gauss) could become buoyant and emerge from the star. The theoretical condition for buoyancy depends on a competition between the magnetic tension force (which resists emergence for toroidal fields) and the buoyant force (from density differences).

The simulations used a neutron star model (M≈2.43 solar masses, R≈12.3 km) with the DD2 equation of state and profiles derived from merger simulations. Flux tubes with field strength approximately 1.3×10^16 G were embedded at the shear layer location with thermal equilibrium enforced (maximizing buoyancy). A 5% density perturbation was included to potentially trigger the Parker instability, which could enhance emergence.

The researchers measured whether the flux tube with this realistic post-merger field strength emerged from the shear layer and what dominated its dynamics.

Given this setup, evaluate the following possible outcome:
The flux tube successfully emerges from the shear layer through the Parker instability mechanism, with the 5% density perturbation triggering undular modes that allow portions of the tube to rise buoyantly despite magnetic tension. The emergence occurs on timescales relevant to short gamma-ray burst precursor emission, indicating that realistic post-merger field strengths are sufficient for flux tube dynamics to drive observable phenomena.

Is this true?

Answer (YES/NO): NO